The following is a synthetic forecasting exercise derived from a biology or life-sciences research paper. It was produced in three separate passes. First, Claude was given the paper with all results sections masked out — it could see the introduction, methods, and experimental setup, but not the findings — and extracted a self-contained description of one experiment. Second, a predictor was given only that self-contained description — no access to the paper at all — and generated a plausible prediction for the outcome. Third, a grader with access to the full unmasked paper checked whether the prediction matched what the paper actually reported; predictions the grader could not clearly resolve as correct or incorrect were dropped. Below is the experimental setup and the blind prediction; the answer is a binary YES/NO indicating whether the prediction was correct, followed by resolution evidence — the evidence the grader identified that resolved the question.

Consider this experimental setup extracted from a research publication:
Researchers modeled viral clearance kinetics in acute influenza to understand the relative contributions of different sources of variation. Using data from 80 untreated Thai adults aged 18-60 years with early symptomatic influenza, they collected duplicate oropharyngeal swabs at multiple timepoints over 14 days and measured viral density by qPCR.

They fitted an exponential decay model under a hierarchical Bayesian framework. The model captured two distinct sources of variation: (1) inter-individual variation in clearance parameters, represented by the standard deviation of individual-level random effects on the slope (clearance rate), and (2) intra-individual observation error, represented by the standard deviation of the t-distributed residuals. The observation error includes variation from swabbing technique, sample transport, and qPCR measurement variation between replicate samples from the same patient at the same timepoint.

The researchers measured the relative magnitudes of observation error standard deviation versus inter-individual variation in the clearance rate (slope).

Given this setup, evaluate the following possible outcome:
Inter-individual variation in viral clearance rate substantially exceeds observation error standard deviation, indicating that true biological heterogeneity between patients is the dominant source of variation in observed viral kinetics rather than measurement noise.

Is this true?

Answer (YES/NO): NO